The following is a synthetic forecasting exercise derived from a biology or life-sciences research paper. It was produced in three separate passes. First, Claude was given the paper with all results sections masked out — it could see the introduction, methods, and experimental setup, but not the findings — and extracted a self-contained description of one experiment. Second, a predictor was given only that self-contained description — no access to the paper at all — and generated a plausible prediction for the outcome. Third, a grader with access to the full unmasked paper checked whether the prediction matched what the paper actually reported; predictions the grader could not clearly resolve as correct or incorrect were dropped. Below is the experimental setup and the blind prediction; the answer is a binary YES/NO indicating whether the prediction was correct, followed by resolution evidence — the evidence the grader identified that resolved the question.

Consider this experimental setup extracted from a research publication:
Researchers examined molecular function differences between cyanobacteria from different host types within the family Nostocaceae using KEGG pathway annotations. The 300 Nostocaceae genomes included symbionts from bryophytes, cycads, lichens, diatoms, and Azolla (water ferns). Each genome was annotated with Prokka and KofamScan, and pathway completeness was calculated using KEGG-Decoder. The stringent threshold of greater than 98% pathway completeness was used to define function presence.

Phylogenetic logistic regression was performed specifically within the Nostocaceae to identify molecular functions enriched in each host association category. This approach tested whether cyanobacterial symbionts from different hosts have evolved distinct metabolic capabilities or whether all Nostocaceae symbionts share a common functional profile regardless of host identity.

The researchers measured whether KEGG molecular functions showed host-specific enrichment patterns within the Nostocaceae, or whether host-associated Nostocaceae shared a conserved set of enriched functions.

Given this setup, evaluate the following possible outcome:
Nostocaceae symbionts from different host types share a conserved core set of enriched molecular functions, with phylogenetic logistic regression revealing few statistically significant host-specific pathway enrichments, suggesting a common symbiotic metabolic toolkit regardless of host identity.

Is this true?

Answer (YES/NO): NO